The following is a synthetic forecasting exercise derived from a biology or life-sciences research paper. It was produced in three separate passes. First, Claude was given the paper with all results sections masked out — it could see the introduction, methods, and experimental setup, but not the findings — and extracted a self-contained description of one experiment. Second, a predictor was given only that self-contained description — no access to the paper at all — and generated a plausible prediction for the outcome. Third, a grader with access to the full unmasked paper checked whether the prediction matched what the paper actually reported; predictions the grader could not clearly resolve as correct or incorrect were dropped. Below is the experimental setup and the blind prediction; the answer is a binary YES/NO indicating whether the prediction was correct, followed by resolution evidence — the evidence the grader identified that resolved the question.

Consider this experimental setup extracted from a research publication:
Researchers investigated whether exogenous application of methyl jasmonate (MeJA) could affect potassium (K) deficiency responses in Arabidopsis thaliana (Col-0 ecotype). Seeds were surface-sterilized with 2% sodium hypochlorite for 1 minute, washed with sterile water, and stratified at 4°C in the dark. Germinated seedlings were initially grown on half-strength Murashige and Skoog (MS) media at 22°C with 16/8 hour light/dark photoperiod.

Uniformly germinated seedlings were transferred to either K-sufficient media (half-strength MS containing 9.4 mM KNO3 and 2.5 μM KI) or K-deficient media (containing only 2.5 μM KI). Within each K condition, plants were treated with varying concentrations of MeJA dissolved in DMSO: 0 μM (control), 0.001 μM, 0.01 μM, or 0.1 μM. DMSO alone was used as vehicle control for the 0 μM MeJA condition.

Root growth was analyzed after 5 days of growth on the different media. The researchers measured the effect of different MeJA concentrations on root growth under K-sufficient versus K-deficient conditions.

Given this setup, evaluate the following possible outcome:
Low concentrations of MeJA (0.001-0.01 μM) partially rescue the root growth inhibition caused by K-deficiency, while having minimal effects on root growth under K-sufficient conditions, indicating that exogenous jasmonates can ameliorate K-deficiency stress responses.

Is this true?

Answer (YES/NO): NO